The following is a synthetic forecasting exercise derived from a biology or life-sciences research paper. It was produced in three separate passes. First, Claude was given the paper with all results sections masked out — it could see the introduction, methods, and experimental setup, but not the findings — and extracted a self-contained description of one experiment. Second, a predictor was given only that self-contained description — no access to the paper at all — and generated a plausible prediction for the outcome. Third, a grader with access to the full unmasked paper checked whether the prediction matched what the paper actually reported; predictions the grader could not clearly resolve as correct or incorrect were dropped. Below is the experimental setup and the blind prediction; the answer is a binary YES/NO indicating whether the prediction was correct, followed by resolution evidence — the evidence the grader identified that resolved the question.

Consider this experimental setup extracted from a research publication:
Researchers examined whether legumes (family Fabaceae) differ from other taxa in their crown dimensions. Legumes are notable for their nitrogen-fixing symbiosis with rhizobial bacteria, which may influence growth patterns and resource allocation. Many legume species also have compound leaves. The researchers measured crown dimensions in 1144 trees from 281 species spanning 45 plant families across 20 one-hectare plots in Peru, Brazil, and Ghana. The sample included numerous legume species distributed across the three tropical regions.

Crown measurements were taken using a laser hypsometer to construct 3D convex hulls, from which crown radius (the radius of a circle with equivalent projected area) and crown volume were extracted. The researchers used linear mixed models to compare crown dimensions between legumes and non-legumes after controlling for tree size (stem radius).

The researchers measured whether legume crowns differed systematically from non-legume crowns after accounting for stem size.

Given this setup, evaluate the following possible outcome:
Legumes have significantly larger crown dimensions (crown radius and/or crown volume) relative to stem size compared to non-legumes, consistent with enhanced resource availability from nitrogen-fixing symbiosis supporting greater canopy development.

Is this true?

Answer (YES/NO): YES